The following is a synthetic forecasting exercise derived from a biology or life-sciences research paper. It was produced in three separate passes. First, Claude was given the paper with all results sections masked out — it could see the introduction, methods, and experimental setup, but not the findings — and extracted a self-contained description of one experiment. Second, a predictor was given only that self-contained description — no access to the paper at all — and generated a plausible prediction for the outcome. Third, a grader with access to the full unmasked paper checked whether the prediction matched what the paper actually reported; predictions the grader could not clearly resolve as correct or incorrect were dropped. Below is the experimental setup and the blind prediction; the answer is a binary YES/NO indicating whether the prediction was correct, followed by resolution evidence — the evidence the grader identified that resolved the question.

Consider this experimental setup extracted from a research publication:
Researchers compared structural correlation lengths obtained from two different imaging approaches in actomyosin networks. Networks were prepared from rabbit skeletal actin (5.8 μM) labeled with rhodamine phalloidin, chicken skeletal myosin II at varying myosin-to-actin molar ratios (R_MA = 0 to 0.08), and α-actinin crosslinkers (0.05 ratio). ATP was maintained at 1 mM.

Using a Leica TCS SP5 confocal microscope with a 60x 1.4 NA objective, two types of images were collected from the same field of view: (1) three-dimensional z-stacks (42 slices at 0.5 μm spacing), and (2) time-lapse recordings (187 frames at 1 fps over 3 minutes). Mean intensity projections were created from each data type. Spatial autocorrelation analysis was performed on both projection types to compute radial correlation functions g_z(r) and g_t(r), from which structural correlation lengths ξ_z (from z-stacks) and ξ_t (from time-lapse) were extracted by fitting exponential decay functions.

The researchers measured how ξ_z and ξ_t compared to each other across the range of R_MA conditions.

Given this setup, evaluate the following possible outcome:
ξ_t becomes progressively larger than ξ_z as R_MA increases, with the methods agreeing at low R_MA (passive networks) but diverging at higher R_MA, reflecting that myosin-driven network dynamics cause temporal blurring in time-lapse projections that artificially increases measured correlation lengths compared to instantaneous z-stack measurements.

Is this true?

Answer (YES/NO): NO